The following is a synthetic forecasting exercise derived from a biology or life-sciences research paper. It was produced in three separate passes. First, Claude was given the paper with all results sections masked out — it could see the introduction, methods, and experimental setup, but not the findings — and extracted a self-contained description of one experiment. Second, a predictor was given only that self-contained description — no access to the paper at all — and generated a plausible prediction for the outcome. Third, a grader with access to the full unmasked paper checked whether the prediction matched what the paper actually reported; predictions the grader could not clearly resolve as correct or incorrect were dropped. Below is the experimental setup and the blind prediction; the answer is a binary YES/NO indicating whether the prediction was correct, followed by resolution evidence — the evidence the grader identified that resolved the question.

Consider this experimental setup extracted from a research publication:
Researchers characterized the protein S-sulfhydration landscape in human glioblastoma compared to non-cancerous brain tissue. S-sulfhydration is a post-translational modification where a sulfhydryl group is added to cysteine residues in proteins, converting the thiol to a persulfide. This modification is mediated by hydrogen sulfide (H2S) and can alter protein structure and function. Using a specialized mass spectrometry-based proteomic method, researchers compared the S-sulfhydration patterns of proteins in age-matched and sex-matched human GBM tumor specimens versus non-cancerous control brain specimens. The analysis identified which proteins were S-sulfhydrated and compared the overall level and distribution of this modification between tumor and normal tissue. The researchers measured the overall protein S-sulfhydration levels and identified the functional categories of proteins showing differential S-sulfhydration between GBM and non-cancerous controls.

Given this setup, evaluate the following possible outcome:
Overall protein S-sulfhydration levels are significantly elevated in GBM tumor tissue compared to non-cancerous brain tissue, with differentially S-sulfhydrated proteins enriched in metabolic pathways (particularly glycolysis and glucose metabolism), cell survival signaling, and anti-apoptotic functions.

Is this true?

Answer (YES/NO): NO